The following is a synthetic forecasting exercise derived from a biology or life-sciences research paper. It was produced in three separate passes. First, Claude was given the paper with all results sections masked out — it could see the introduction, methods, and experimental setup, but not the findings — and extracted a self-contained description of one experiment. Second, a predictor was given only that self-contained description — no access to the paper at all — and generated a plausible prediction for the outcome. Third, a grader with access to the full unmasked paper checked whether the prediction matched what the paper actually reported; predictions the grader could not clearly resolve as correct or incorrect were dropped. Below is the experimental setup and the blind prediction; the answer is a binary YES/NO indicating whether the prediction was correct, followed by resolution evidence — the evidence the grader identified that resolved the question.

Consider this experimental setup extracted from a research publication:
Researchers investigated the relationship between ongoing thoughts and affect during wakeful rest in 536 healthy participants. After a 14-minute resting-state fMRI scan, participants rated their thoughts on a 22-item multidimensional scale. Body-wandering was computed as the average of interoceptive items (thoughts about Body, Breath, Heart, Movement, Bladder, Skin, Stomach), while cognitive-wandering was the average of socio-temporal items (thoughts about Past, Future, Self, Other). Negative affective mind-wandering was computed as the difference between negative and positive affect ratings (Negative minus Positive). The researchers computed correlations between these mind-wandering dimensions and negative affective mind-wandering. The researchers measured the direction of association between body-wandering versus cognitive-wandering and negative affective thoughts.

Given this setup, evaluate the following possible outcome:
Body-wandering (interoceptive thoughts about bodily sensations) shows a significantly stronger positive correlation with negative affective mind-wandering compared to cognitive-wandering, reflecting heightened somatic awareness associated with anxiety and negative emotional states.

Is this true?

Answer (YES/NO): YES